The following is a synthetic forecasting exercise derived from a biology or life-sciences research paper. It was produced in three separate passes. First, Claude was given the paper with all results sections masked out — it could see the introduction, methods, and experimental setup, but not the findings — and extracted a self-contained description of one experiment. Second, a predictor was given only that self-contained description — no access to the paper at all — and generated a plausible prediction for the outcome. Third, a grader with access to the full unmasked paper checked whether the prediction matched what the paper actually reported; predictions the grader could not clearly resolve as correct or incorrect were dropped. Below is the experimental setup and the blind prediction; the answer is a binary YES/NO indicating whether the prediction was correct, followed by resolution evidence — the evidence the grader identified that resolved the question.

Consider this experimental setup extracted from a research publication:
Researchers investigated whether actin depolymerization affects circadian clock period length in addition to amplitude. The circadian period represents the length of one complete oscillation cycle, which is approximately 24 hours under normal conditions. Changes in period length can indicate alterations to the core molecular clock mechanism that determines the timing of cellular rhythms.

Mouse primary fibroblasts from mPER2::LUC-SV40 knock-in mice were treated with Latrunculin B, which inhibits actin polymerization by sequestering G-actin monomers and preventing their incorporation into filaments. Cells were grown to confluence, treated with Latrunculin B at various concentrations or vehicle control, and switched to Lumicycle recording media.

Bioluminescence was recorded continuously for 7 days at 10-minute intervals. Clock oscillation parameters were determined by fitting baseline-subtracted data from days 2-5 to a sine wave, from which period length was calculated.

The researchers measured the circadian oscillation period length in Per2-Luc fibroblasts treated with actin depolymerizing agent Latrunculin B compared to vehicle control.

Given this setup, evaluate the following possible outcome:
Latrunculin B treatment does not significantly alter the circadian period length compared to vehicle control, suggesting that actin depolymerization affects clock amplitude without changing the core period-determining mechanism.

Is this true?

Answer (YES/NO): NO